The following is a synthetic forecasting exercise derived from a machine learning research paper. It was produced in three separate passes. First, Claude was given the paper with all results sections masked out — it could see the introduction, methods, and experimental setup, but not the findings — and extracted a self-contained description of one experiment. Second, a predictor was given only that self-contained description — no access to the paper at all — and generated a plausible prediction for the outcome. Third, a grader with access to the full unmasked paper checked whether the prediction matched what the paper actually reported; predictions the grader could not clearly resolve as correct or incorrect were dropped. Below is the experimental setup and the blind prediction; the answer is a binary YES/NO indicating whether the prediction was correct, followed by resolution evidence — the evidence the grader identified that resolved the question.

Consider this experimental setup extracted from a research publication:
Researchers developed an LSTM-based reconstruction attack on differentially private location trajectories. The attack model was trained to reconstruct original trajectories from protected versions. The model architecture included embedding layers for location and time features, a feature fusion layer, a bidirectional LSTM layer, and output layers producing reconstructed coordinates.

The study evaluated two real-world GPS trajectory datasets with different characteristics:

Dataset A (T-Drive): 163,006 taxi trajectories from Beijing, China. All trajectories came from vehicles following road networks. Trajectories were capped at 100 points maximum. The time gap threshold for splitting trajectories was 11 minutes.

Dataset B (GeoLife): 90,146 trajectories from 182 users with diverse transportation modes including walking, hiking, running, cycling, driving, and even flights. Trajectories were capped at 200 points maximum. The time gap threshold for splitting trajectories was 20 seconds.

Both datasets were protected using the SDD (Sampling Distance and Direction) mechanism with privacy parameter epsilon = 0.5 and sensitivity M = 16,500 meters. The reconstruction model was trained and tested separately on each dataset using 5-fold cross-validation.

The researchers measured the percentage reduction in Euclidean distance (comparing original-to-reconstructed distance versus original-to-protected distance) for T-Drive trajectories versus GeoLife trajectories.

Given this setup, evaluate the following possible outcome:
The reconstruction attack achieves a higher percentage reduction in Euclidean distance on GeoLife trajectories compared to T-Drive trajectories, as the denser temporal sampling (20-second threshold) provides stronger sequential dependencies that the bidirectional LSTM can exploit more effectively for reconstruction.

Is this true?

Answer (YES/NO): YES